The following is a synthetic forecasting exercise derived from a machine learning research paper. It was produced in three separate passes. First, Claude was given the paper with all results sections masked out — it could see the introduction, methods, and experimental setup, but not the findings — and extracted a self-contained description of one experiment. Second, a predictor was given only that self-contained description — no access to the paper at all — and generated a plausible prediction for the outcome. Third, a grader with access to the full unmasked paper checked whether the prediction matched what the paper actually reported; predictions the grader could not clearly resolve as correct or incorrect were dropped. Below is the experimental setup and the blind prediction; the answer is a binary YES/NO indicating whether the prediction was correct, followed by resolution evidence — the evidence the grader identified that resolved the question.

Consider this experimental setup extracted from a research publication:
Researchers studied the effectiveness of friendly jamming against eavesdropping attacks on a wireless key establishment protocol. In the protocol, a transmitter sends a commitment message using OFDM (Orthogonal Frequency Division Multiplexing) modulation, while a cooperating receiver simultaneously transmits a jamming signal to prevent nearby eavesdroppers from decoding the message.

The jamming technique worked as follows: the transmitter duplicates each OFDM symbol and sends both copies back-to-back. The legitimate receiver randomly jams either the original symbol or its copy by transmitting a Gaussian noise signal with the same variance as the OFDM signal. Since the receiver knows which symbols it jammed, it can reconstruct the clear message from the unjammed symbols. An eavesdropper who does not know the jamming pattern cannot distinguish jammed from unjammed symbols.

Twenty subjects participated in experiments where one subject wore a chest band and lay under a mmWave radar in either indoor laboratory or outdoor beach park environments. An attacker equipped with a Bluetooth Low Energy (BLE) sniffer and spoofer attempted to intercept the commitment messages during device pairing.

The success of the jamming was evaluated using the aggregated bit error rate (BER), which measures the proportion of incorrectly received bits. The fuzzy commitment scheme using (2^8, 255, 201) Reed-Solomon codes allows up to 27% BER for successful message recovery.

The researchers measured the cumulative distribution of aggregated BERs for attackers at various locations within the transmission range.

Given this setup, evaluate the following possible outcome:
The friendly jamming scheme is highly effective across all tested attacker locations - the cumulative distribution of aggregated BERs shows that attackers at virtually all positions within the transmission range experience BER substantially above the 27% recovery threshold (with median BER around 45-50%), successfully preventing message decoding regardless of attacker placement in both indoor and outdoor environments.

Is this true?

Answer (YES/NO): YES